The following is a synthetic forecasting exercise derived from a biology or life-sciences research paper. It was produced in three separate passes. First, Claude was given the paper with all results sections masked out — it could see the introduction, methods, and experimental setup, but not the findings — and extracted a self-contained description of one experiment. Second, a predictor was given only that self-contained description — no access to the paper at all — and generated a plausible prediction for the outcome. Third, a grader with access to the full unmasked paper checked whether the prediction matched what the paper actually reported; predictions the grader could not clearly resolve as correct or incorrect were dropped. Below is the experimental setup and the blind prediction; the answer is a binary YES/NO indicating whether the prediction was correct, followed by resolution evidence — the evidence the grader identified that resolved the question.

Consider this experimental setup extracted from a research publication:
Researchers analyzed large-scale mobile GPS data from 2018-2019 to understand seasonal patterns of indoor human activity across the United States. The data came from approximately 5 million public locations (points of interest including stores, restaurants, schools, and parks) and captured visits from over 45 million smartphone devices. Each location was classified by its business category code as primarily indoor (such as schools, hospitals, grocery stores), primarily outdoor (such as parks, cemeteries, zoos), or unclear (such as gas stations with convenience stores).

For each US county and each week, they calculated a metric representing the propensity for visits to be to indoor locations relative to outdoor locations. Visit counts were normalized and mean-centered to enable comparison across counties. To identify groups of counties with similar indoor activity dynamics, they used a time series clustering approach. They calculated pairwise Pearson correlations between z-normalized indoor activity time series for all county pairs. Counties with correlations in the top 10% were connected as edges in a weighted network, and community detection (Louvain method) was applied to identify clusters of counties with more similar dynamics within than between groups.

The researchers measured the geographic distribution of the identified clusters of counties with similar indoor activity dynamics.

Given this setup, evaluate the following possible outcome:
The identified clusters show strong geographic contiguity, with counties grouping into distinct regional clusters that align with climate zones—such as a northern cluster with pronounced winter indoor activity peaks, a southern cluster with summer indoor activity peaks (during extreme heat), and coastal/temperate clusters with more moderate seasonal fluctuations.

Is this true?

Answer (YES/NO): NO